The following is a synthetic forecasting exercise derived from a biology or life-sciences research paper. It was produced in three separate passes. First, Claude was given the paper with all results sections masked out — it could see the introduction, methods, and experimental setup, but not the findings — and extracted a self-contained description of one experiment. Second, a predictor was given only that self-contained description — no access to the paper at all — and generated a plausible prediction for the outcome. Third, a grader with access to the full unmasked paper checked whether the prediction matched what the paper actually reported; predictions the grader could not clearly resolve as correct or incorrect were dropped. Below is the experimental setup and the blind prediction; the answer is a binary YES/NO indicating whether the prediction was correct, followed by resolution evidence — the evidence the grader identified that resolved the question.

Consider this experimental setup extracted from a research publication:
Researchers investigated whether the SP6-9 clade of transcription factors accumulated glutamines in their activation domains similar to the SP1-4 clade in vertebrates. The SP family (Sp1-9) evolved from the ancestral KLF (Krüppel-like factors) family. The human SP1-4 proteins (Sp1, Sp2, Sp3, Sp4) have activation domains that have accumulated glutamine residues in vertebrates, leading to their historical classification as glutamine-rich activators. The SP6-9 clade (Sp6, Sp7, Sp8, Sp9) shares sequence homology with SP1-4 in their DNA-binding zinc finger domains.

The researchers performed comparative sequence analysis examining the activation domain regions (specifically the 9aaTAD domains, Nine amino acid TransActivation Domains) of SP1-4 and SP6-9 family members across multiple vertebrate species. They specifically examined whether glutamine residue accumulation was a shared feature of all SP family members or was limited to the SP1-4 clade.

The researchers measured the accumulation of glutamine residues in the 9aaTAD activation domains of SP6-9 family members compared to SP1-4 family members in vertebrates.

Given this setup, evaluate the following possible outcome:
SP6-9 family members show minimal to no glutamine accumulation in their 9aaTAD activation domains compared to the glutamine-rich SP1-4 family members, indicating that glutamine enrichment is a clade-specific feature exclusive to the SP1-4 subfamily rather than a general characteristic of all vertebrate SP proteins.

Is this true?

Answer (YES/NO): YES